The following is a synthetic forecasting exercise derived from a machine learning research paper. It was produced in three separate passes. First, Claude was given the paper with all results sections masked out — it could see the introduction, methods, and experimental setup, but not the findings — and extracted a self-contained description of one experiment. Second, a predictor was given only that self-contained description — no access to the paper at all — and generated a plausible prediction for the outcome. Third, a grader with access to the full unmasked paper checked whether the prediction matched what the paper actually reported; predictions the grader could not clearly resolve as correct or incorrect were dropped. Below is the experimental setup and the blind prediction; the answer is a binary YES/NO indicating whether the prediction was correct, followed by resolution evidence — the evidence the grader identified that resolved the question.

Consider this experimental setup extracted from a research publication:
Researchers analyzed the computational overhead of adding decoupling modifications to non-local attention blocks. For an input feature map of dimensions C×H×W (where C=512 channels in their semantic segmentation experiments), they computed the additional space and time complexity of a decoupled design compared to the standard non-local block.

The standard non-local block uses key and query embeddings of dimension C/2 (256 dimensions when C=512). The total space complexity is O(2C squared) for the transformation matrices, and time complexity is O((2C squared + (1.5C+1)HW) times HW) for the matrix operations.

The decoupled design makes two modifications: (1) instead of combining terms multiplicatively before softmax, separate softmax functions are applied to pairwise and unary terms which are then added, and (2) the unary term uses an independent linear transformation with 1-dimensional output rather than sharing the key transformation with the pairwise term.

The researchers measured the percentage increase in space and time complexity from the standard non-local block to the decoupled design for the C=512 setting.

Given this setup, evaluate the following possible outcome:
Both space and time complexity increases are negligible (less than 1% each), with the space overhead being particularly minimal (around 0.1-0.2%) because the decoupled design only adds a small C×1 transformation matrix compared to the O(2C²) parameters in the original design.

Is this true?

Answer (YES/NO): YES